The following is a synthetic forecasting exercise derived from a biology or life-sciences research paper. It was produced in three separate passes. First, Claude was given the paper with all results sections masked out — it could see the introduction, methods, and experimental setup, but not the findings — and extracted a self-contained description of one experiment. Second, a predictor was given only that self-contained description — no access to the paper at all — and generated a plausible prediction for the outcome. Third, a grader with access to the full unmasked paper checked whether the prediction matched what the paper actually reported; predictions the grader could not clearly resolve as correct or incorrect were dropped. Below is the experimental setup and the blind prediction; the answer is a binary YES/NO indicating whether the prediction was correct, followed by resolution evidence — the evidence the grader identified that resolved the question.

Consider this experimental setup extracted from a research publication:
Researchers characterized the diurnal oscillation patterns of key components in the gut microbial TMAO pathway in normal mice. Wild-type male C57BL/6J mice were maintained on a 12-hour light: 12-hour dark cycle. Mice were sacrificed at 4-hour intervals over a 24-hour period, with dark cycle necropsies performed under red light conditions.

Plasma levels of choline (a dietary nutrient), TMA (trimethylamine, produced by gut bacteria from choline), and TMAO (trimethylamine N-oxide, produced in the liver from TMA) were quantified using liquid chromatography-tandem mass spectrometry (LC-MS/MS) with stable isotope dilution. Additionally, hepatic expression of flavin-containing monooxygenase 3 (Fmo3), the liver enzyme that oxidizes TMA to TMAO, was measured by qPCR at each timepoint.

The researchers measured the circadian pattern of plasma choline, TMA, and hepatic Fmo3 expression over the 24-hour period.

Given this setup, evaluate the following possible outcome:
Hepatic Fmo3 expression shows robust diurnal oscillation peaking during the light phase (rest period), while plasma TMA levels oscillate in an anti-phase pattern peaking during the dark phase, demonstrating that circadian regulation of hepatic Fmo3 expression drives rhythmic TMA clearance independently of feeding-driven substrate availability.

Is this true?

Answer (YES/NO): NO